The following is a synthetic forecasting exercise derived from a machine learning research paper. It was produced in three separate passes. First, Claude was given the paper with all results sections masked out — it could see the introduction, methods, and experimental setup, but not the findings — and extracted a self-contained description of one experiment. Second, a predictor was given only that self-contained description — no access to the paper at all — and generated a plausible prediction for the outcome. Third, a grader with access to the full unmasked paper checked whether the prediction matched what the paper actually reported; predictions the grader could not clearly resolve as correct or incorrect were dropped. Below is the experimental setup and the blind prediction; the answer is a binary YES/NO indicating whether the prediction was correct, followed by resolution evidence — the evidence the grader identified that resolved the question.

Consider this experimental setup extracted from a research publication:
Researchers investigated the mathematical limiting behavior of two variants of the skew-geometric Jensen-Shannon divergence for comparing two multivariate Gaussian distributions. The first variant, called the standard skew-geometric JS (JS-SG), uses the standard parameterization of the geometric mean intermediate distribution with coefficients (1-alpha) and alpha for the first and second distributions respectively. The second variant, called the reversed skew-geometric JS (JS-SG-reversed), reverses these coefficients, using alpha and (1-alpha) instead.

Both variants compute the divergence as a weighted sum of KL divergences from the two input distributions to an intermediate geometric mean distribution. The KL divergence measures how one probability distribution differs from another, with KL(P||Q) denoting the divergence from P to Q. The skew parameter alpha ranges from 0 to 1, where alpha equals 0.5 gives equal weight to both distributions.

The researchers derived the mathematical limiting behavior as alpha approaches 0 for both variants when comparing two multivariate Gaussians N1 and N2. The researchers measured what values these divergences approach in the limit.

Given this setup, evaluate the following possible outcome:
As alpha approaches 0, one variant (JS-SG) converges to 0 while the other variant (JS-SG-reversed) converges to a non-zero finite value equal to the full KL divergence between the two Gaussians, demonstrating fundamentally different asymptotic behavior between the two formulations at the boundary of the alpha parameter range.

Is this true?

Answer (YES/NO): YES